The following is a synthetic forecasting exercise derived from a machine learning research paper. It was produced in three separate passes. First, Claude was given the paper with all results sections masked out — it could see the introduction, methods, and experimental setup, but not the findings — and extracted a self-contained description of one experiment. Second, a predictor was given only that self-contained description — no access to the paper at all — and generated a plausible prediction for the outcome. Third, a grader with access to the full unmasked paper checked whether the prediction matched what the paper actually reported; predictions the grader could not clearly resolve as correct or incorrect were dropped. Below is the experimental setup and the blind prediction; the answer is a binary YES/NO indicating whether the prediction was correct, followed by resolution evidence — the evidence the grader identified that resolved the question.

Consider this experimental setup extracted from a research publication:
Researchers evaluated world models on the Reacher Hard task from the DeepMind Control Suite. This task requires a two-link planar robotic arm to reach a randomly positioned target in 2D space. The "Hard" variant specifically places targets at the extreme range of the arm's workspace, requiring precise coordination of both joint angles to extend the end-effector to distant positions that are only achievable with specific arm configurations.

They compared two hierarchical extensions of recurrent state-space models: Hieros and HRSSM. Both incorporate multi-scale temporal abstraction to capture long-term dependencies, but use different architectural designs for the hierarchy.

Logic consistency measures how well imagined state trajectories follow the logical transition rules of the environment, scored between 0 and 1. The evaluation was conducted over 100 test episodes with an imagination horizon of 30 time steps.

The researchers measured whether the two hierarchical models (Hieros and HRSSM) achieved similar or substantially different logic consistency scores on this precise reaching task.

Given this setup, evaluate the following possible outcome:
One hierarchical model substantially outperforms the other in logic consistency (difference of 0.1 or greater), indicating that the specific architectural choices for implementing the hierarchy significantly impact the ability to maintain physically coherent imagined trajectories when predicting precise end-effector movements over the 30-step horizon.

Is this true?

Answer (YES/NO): NO